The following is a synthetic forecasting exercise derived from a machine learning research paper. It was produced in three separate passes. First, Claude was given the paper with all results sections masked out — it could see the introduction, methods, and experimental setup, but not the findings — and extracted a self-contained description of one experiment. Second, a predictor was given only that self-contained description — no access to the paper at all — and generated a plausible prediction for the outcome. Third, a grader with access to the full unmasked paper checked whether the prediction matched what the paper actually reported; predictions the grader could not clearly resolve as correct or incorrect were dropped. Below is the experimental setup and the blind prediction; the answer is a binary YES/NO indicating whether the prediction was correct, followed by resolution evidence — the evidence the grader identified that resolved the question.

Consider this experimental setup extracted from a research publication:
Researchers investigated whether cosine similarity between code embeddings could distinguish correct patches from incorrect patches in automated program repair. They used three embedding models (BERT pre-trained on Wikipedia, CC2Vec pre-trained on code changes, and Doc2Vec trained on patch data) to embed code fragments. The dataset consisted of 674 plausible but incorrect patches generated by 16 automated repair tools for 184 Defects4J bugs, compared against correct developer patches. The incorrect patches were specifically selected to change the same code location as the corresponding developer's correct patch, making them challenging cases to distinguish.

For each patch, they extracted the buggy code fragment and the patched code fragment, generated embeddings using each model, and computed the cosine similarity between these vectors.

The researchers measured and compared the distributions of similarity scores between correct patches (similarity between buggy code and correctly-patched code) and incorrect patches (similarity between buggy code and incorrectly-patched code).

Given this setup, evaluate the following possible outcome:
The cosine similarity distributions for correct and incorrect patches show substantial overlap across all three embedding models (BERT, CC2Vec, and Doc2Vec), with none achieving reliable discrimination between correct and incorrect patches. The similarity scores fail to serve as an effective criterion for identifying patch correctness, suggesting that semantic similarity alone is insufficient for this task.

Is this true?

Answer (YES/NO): NO